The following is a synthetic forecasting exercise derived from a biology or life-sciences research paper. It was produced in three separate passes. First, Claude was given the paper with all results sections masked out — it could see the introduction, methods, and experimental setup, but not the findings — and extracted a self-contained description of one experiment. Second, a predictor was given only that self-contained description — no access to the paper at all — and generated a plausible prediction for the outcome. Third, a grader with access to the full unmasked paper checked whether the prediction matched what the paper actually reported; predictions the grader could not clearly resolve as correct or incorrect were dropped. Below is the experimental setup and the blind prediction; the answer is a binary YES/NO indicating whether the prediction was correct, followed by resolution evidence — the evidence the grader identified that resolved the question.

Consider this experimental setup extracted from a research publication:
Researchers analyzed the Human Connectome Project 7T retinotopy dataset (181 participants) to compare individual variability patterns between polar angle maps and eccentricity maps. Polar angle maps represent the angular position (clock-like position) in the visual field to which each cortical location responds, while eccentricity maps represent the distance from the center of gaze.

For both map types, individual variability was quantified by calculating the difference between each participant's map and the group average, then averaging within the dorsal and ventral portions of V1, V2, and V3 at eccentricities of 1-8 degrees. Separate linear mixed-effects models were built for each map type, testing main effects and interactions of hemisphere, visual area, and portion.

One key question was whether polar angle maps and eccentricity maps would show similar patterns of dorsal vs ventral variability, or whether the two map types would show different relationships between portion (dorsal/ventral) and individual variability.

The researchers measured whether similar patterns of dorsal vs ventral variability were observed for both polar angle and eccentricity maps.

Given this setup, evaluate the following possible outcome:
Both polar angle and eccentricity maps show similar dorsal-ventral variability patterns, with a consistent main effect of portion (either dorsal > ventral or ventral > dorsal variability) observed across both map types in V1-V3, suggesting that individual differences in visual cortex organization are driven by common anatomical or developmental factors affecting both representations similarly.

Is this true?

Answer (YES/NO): YES